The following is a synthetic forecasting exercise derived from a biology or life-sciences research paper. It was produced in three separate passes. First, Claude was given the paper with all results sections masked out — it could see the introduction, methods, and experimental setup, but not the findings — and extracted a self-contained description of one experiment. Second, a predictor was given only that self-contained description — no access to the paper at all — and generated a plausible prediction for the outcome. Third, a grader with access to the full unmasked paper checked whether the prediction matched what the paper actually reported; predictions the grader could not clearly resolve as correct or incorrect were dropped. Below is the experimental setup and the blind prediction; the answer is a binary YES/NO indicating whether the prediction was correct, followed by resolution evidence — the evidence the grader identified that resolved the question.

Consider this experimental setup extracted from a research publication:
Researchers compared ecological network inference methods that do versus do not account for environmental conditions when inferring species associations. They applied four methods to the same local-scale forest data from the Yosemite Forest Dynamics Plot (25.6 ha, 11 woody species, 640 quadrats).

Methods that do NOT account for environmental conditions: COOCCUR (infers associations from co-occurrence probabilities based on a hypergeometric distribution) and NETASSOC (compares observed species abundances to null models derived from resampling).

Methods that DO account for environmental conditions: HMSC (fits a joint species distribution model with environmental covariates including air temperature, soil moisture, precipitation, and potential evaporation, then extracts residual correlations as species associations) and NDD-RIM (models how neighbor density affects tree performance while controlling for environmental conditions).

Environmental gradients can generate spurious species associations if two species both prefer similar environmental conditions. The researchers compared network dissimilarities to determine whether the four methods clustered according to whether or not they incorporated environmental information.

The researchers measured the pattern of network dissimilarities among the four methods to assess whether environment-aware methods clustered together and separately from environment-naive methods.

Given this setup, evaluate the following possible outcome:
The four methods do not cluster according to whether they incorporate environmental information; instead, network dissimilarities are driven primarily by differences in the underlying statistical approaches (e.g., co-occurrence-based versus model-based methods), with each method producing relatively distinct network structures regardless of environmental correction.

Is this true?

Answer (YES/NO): YES